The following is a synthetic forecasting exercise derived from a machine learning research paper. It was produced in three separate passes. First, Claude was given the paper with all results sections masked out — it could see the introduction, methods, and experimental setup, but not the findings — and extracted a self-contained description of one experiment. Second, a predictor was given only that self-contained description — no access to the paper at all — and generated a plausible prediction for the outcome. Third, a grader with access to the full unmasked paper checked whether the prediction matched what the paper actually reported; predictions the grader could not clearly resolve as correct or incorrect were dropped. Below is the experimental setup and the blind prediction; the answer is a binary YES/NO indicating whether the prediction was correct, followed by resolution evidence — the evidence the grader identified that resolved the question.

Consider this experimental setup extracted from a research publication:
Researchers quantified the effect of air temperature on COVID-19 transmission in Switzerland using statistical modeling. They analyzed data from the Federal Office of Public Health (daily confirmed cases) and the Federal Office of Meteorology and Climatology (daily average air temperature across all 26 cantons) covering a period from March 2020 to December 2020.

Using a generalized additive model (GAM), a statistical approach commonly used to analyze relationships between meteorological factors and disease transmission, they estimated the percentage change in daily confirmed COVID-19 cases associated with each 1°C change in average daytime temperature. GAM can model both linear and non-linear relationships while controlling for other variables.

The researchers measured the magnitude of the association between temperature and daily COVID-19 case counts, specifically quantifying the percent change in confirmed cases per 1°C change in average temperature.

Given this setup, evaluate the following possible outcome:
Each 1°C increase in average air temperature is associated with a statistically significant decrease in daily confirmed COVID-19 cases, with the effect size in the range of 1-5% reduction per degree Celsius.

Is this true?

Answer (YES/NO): YES